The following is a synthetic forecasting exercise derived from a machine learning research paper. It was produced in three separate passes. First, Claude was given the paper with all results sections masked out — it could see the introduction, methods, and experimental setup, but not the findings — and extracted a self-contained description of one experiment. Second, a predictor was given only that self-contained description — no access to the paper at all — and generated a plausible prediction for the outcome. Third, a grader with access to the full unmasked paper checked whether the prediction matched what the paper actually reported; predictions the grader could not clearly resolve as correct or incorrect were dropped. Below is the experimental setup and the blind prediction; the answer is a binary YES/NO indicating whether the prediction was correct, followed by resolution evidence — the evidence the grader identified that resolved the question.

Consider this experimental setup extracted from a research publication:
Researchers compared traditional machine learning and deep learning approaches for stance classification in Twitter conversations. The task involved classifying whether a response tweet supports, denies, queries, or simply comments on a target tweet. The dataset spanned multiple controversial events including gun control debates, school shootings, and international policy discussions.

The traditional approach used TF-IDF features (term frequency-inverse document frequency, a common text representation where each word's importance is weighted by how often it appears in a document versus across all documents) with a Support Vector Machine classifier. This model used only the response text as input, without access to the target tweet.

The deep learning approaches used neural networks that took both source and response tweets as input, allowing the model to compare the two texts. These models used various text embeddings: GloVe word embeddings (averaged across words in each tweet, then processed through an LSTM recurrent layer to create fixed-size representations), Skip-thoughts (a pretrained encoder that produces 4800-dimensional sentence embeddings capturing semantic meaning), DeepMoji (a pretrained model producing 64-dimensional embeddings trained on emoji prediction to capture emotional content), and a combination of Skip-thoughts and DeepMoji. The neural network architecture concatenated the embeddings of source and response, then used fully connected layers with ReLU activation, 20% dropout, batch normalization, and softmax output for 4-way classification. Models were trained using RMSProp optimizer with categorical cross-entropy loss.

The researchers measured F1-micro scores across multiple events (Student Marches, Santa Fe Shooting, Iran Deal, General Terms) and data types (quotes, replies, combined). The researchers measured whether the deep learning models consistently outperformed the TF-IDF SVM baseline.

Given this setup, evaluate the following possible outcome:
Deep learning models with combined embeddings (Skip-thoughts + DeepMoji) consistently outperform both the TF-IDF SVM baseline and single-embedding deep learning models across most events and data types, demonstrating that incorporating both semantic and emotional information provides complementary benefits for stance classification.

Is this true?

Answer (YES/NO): NO